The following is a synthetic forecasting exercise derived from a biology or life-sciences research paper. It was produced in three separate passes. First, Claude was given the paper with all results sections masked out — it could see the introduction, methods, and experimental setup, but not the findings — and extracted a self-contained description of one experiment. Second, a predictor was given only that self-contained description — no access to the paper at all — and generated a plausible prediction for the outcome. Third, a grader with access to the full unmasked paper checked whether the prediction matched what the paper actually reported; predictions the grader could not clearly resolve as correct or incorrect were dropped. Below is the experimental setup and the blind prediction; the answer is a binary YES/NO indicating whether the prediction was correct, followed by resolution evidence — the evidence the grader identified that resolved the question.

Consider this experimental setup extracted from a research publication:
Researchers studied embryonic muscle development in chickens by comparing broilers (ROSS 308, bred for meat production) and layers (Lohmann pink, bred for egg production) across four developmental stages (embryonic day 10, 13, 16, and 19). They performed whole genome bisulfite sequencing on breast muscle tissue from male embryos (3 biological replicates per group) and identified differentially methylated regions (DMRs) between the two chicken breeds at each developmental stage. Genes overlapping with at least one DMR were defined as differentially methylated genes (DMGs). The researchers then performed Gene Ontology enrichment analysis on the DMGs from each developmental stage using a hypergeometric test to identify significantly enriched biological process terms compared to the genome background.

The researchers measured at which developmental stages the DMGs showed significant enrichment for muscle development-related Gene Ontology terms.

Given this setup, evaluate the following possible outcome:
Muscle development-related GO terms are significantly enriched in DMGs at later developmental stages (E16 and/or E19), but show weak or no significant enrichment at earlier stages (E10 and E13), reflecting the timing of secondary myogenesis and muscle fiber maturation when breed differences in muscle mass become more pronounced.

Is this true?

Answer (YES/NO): NO